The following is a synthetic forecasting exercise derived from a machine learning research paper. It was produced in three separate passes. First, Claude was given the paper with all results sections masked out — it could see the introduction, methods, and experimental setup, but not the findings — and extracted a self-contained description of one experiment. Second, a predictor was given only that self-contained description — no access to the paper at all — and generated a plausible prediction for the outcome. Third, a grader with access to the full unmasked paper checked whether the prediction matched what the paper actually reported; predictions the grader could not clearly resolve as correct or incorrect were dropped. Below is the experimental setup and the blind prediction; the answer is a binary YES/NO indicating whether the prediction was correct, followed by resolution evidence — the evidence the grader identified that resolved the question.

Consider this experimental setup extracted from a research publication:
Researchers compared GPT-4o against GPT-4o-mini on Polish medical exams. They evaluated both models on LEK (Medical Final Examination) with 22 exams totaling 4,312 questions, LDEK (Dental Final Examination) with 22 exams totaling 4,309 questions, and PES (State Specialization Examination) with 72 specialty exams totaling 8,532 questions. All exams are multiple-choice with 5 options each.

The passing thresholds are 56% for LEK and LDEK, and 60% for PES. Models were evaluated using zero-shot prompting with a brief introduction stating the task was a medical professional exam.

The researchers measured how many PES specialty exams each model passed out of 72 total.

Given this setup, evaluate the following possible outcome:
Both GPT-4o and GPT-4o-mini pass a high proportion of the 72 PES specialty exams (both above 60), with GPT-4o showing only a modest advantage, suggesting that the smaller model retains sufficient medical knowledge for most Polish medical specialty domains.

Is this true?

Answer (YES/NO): NO